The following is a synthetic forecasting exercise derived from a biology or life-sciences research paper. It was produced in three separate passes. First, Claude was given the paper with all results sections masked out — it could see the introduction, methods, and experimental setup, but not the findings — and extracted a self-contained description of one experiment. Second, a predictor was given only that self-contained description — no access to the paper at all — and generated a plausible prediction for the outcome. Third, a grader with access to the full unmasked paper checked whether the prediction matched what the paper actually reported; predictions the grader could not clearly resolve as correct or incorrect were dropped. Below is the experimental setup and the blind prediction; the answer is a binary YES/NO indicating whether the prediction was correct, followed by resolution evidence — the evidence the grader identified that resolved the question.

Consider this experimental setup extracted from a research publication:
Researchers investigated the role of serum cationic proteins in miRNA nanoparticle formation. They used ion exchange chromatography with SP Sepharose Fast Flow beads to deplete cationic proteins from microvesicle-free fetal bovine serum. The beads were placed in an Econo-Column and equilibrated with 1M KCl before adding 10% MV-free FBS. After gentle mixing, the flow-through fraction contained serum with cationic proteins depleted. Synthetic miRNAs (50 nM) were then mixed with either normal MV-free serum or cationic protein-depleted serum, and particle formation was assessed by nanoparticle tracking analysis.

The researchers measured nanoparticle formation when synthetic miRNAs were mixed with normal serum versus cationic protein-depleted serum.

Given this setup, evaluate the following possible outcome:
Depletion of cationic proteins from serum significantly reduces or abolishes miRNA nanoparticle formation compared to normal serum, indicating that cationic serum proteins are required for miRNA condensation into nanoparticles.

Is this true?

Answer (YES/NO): YES